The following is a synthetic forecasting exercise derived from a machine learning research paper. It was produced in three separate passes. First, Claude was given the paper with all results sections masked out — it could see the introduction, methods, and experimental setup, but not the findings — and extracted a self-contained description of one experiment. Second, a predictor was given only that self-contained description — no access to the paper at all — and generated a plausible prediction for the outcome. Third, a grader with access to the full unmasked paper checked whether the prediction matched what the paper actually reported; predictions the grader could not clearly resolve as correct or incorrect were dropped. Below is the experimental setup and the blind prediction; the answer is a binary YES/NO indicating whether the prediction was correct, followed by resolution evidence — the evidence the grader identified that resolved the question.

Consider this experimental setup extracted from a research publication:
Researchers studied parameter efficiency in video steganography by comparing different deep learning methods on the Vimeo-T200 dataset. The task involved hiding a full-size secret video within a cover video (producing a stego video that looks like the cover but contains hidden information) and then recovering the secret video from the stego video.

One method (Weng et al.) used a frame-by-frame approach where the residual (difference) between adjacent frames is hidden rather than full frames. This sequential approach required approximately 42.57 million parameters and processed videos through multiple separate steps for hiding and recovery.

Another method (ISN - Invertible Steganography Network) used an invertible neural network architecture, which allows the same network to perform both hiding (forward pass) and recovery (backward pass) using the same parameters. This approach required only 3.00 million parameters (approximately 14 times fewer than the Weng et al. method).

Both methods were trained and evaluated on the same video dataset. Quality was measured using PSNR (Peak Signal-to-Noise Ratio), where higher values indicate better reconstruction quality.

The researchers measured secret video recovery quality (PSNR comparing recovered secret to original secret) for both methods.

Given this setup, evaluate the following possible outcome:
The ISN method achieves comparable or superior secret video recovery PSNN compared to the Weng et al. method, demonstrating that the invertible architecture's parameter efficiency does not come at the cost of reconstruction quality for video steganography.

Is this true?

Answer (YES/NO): YES